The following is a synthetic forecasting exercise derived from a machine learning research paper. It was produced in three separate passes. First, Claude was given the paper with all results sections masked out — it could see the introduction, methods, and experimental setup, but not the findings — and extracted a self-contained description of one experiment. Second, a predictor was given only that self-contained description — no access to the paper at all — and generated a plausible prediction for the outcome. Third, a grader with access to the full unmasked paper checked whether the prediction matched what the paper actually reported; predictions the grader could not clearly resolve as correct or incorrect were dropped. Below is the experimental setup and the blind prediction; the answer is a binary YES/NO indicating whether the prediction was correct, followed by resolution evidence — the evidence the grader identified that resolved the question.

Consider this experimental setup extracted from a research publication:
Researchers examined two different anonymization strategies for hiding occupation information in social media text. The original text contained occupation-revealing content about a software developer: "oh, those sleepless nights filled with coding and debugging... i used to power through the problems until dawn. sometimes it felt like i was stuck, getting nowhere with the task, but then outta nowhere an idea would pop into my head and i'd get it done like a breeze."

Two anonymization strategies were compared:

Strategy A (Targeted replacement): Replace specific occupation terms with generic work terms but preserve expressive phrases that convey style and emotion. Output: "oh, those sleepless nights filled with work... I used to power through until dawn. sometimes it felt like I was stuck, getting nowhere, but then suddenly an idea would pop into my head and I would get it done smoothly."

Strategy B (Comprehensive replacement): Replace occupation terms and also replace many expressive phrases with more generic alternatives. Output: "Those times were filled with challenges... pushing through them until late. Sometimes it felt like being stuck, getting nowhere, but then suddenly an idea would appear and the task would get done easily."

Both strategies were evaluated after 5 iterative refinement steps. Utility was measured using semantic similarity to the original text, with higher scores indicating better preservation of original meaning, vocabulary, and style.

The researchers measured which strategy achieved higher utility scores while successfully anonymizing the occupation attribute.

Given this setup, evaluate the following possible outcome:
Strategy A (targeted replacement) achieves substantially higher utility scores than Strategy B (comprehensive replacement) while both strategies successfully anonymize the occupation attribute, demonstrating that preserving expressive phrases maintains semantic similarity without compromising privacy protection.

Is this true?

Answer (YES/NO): NO